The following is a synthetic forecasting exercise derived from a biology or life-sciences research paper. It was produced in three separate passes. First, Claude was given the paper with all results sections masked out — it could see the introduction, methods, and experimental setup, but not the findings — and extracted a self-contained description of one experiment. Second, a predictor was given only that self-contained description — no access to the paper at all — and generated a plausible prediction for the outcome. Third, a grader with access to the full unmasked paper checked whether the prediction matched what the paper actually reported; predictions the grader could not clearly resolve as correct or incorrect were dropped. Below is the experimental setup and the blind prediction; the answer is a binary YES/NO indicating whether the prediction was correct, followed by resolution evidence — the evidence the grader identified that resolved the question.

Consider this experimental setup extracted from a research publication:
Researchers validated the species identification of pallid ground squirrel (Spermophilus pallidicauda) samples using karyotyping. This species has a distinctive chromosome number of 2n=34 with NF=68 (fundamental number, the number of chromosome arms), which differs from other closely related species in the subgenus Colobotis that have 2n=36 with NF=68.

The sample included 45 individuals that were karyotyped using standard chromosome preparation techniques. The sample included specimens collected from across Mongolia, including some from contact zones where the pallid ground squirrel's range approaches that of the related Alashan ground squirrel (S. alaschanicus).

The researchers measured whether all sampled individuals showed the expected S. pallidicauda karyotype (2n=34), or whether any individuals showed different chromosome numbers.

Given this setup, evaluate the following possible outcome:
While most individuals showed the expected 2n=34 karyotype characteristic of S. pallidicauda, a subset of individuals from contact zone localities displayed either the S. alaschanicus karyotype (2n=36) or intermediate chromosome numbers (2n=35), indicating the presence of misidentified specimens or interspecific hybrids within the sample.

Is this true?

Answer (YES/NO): NO